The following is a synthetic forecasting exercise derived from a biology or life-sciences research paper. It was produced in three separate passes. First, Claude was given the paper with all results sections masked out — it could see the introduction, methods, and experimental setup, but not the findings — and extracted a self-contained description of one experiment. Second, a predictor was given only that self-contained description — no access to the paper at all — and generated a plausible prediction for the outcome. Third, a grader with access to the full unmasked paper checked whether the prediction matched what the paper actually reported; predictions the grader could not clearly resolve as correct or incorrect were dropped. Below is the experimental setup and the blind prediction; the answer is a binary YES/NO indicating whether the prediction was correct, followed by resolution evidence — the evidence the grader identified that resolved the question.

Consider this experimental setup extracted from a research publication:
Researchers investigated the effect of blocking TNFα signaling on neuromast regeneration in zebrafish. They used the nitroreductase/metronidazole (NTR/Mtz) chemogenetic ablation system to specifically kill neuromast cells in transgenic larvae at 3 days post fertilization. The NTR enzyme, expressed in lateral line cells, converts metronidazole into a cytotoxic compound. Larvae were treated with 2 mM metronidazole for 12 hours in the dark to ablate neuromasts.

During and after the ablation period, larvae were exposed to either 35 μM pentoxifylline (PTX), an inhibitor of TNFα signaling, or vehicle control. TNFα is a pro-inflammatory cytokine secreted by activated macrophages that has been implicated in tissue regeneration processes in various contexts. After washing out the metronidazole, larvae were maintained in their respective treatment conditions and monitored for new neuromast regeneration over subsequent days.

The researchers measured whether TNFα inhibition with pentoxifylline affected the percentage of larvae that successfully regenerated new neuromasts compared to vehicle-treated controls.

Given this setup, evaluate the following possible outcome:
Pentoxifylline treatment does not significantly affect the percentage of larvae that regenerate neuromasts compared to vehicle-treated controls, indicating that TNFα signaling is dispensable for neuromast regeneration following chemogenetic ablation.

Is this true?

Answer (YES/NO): YES